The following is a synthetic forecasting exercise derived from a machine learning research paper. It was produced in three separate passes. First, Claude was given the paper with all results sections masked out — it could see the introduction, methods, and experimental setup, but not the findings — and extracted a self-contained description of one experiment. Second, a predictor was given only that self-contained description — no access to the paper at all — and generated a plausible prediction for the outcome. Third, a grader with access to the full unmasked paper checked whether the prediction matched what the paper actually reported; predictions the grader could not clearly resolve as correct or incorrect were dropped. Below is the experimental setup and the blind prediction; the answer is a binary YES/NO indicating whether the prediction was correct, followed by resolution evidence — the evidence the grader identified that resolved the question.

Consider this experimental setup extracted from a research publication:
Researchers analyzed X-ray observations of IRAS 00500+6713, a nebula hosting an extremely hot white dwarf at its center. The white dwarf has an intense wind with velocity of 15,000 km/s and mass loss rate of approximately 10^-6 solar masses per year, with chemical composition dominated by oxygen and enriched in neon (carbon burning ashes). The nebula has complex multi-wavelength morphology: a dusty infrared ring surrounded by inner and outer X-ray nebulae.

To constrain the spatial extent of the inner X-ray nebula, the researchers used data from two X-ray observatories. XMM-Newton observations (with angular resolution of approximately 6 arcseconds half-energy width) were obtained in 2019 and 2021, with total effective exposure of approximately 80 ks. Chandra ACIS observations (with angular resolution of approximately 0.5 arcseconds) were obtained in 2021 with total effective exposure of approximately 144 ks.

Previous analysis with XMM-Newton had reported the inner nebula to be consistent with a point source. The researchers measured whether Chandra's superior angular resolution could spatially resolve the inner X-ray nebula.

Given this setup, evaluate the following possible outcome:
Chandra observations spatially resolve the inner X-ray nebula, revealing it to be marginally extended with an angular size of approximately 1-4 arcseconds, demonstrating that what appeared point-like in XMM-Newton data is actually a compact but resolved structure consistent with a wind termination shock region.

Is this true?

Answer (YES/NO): YES